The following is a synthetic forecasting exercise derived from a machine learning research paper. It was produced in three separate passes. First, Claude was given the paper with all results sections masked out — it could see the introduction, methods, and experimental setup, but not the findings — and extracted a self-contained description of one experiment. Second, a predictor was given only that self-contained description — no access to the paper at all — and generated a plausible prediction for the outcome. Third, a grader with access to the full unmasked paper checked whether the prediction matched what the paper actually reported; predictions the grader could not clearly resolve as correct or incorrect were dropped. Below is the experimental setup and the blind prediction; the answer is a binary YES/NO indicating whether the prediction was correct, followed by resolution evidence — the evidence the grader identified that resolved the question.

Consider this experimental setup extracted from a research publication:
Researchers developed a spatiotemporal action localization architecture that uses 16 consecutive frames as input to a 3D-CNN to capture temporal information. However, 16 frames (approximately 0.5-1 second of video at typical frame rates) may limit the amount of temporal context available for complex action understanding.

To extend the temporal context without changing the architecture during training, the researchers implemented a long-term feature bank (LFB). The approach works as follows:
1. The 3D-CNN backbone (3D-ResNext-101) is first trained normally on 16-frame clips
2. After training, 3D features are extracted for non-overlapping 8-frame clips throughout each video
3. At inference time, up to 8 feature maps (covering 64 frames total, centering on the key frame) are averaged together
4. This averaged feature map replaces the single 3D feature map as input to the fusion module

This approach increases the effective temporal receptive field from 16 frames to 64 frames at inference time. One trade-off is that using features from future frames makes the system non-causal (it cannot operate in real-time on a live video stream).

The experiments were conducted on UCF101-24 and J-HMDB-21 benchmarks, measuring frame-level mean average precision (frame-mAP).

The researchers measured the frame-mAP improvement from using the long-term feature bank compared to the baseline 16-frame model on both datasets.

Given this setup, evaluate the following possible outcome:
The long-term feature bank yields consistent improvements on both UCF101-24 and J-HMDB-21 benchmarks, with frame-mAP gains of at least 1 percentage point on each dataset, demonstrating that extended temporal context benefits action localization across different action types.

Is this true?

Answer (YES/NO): YES